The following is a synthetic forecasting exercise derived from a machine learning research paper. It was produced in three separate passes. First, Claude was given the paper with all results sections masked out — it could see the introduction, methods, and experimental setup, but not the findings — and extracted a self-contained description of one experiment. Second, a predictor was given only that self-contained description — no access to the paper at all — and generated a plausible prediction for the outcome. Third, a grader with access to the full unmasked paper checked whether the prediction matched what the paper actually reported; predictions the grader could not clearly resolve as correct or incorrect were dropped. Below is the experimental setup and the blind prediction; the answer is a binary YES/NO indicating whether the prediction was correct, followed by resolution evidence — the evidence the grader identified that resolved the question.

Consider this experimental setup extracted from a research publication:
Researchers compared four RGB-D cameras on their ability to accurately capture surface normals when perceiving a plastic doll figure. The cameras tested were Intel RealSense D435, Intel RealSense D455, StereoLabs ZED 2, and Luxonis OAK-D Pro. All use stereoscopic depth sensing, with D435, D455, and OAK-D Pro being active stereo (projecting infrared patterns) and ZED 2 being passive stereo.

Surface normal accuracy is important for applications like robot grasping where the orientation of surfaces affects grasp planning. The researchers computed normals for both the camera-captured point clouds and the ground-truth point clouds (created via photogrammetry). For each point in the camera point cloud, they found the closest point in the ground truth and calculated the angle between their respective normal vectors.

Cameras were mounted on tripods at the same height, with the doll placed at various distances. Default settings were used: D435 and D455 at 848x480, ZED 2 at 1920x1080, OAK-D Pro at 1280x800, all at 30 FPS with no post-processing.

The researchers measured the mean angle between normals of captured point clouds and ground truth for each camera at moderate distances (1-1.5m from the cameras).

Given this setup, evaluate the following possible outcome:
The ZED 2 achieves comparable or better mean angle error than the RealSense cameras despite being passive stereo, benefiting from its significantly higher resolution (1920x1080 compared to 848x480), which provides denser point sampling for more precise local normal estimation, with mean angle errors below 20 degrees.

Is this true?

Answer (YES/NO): NO